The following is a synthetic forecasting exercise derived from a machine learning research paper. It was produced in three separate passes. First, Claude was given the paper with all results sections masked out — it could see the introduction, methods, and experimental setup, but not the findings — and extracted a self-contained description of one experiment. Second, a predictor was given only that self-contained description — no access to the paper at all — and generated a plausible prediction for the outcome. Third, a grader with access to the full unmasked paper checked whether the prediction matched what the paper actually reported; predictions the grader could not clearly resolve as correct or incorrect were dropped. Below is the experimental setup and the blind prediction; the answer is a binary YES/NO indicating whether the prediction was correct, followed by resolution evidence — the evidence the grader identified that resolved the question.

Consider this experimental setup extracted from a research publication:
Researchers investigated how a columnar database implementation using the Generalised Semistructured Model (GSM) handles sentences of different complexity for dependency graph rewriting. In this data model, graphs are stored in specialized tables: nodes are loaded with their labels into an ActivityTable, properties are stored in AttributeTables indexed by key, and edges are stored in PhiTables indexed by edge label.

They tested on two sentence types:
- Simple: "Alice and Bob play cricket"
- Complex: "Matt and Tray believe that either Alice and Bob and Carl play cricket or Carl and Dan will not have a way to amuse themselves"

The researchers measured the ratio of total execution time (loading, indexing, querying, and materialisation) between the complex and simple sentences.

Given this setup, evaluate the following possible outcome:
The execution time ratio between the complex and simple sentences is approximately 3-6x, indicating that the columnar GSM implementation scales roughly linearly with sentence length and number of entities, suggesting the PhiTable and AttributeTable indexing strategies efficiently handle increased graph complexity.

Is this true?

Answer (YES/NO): NO